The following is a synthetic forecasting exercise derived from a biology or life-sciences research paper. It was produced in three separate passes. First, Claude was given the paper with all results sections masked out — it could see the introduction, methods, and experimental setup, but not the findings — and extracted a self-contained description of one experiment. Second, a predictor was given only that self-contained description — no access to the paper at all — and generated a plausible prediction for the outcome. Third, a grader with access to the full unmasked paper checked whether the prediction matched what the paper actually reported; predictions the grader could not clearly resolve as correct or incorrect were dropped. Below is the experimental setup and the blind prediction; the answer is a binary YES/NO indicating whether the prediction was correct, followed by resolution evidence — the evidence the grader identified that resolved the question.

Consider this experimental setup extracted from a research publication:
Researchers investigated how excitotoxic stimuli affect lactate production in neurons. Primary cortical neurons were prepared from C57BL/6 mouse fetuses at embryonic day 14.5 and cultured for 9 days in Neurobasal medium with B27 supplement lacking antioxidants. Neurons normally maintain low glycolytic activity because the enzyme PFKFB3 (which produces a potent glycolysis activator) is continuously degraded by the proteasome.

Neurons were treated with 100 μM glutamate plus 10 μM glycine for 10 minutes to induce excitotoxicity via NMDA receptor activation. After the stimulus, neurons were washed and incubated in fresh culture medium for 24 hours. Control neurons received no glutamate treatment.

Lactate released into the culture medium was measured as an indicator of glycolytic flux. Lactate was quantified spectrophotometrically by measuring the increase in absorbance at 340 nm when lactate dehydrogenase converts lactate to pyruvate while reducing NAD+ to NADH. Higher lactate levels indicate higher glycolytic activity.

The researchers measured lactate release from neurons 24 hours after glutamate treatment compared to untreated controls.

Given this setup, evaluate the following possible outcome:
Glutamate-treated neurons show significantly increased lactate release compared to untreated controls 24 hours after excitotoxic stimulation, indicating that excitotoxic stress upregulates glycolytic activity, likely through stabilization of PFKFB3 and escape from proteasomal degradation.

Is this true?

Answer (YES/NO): YES